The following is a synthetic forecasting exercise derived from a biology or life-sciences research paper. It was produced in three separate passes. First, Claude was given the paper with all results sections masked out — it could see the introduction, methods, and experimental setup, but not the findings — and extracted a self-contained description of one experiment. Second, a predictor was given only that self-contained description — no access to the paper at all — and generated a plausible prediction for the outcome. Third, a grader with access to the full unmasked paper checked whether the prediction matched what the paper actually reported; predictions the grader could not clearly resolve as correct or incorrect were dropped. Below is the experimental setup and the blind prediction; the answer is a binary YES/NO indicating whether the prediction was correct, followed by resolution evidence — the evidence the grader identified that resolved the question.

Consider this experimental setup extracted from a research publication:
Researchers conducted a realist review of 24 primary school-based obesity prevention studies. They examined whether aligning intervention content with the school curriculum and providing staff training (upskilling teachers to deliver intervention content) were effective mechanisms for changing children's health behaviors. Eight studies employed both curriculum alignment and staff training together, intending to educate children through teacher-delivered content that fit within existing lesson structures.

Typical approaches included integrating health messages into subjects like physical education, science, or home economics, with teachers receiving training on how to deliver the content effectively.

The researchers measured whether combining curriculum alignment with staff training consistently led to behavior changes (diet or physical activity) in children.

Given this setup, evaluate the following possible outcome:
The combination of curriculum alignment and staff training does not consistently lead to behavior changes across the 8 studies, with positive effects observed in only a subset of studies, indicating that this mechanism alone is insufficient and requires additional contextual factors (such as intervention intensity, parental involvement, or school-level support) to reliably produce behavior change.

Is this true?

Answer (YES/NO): YES